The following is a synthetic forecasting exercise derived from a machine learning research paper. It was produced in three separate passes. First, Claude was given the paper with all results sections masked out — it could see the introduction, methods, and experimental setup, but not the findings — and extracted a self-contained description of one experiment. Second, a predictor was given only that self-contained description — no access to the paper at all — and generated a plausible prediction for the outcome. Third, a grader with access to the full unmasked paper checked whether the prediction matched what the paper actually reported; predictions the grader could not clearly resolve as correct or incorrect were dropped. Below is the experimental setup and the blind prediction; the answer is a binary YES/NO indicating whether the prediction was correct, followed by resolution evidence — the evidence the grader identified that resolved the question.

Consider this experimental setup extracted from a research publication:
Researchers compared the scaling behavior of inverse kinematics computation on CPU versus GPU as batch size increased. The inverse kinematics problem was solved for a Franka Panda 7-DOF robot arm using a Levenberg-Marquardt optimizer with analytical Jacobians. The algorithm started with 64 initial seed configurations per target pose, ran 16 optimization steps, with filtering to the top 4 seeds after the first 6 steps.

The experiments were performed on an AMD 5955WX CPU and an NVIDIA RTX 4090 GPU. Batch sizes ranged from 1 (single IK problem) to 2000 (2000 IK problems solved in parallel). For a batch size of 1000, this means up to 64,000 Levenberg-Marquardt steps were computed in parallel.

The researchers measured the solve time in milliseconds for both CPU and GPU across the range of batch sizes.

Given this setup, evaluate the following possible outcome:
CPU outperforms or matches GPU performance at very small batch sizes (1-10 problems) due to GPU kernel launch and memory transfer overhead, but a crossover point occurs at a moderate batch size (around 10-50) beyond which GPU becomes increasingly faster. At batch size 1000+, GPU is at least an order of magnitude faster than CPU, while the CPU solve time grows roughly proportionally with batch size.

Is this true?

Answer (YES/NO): NO